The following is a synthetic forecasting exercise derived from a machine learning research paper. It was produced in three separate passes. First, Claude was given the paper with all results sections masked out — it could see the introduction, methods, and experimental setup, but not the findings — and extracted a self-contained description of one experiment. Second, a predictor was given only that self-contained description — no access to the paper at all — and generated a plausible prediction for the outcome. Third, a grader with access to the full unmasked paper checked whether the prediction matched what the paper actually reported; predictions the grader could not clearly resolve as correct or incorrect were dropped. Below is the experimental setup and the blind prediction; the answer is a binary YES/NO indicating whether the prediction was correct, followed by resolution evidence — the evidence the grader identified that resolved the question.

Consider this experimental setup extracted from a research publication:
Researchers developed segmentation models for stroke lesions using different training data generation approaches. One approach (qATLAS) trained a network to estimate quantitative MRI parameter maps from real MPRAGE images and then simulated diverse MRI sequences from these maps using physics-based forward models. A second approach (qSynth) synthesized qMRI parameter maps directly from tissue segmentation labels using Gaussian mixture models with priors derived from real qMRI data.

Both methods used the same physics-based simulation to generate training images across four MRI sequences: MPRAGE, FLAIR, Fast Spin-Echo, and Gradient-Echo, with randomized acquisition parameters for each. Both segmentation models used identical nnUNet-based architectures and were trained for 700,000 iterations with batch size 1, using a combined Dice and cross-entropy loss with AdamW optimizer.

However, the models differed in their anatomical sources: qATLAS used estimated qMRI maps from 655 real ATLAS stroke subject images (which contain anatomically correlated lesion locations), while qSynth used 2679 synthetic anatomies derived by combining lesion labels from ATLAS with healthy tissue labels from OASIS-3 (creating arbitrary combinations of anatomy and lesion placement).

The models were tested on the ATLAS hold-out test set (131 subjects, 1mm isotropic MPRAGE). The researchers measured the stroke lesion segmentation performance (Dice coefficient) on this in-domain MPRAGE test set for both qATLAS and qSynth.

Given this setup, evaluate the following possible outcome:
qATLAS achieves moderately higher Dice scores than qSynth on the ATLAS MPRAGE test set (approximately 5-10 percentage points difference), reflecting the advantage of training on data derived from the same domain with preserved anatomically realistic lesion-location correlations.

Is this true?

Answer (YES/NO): NO